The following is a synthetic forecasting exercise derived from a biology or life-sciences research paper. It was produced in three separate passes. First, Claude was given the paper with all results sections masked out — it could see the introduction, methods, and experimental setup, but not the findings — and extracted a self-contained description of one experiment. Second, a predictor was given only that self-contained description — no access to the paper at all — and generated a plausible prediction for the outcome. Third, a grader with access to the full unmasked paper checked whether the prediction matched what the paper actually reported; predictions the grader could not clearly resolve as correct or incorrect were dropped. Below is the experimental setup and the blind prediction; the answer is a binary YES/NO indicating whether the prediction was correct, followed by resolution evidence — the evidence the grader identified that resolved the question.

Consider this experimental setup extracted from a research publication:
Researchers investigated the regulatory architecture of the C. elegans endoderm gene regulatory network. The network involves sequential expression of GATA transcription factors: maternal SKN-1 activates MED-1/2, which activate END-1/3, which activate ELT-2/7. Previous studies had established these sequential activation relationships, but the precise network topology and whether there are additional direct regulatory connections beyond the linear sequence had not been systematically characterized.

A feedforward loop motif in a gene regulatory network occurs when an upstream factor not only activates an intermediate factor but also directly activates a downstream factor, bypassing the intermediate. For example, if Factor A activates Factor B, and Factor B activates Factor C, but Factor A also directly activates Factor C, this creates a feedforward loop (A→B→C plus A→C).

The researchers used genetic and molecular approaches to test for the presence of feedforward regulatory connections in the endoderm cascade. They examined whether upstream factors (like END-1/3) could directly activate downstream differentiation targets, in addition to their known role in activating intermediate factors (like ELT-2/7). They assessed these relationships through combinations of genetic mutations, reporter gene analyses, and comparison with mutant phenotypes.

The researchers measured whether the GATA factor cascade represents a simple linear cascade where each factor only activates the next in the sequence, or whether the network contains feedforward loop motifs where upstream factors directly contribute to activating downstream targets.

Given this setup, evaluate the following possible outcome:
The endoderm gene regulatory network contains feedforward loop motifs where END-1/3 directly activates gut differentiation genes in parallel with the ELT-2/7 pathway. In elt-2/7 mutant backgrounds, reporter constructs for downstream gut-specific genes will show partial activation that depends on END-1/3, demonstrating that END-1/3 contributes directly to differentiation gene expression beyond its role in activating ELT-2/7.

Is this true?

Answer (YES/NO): YES